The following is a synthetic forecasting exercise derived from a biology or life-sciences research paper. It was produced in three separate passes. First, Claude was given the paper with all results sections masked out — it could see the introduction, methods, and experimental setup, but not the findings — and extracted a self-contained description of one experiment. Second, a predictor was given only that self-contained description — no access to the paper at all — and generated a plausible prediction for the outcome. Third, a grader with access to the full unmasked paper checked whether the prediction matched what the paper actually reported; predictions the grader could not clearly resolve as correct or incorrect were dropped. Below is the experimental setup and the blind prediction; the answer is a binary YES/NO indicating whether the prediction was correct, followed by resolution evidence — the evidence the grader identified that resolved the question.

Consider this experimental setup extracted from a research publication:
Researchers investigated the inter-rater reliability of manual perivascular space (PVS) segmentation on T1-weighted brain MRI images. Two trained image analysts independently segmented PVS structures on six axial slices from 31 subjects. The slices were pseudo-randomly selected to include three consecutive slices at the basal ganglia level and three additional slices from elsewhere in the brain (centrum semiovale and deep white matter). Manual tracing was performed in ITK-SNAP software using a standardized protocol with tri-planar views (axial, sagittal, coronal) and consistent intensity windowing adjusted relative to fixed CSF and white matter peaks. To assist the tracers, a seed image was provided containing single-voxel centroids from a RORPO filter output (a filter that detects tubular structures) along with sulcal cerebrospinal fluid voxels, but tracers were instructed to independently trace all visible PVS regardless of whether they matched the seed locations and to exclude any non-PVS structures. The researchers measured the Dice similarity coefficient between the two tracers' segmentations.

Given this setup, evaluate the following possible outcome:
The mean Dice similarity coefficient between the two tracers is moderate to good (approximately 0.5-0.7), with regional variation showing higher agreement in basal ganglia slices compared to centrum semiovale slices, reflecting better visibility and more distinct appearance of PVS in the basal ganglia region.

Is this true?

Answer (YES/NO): NO